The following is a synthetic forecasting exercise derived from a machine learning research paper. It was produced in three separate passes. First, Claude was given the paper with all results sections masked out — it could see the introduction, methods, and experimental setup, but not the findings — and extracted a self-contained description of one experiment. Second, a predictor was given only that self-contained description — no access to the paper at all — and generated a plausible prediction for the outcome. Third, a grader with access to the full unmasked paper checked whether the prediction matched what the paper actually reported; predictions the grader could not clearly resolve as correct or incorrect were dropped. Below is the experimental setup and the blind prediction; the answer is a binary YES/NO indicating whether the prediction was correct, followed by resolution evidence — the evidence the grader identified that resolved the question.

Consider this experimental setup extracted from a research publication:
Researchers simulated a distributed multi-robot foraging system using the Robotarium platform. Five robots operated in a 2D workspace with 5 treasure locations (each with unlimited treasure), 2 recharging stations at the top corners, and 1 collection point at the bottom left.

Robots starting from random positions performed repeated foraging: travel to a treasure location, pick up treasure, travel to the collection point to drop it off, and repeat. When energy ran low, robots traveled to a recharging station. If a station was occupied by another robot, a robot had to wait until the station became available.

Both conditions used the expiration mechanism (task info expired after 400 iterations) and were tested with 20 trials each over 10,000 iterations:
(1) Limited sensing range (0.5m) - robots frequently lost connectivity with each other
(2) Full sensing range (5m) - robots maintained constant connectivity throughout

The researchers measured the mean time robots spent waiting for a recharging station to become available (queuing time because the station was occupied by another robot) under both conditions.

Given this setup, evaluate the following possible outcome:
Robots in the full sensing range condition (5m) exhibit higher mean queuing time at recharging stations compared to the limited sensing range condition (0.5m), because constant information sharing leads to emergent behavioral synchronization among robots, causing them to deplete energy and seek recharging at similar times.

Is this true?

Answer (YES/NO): YES